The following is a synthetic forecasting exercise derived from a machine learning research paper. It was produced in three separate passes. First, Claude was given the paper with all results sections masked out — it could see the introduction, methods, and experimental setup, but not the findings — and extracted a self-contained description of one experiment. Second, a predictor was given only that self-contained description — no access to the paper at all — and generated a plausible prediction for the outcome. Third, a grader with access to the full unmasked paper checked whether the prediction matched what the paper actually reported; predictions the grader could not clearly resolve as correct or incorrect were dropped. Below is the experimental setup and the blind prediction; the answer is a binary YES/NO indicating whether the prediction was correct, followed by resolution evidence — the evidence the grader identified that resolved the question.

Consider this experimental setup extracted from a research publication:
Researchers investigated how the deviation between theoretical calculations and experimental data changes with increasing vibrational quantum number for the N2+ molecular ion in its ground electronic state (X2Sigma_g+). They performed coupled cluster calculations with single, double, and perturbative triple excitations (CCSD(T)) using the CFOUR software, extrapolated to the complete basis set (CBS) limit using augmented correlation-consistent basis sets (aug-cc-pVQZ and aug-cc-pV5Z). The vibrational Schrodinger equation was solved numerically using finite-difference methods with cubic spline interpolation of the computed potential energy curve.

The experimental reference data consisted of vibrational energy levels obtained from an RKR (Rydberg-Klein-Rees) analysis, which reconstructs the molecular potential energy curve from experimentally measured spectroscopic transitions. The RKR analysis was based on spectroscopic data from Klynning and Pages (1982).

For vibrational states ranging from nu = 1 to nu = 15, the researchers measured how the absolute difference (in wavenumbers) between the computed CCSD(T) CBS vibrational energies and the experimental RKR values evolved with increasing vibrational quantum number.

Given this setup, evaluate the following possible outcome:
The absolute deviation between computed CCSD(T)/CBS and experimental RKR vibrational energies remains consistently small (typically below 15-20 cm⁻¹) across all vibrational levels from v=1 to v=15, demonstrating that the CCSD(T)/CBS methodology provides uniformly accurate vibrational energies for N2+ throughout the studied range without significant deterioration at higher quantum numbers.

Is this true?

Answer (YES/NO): NO